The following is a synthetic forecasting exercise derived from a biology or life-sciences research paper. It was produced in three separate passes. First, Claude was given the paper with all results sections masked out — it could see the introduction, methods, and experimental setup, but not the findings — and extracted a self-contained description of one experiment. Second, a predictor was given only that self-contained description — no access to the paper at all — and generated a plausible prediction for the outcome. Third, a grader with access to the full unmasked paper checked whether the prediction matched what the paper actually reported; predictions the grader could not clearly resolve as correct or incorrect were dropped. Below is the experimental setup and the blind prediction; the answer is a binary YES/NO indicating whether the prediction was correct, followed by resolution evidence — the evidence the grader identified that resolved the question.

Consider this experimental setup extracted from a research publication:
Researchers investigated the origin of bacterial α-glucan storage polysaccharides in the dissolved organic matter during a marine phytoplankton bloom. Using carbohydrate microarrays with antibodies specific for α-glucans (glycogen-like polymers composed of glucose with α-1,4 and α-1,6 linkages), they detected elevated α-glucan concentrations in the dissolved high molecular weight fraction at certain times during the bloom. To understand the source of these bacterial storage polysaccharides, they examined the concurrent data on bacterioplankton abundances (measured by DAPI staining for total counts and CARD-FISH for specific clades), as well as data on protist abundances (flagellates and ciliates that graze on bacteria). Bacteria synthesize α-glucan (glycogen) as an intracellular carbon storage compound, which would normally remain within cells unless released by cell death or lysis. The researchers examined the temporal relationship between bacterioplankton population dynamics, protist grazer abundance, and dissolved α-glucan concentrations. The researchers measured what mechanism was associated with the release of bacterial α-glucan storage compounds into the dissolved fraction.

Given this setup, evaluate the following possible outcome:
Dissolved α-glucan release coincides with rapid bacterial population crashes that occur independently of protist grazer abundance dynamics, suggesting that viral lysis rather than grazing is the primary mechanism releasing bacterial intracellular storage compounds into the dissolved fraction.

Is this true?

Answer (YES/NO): NO